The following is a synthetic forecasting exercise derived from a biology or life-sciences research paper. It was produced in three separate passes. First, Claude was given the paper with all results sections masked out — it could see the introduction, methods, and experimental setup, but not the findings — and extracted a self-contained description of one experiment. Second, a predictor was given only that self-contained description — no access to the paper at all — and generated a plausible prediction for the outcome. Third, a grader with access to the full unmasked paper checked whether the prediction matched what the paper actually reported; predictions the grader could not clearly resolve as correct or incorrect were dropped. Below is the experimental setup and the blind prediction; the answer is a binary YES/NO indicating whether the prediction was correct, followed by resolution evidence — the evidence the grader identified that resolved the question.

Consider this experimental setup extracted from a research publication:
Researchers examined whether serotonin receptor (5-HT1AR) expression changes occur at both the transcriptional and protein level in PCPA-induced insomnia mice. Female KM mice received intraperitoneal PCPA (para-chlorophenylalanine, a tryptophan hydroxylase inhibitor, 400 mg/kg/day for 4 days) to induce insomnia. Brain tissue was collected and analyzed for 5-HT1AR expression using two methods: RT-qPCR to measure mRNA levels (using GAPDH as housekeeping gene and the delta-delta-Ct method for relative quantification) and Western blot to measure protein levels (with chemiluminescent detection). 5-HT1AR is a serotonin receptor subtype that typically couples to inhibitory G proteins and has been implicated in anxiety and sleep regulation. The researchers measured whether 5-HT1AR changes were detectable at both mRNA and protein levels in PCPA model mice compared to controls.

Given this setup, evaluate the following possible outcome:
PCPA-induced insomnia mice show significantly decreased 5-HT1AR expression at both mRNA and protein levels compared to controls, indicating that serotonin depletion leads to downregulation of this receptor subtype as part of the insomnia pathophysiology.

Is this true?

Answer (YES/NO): YES